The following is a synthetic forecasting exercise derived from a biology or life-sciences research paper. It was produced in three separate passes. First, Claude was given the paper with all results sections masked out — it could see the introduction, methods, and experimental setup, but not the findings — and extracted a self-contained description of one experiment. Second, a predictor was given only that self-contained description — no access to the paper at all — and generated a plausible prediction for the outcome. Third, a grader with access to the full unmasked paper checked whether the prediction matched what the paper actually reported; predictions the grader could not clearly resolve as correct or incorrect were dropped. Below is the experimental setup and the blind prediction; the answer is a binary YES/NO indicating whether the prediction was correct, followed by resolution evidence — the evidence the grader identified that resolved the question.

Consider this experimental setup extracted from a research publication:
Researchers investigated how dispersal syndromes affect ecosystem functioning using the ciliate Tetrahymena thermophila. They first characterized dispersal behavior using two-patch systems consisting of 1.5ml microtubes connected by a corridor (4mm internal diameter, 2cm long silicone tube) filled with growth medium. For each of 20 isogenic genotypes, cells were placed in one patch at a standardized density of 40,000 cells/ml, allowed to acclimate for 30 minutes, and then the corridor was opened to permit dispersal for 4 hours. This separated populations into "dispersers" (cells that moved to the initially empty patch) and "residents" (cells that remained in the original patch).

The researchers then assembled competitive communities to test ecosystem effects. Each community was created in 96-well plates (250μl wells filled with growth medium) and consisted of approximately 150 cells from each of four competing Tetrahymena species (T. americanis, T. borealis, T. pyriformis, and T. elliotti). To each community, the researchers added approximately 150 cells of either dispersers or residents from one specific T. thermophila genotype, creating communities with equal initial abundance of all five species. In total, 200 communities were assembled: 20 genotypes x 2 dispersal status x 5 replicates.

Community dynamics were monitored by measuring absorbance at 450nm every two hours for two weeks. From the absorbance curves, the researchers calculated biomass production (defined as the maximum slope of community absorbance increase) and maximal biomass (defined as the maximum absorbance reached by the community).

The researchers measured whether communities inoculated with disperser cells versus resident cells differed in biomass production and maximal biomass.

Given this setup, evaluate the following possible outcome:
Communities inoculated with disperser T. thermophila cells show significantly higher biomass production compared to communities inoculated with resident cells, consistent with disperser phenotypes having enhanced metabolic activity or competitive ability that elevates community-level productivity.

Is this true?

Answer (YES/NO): NO